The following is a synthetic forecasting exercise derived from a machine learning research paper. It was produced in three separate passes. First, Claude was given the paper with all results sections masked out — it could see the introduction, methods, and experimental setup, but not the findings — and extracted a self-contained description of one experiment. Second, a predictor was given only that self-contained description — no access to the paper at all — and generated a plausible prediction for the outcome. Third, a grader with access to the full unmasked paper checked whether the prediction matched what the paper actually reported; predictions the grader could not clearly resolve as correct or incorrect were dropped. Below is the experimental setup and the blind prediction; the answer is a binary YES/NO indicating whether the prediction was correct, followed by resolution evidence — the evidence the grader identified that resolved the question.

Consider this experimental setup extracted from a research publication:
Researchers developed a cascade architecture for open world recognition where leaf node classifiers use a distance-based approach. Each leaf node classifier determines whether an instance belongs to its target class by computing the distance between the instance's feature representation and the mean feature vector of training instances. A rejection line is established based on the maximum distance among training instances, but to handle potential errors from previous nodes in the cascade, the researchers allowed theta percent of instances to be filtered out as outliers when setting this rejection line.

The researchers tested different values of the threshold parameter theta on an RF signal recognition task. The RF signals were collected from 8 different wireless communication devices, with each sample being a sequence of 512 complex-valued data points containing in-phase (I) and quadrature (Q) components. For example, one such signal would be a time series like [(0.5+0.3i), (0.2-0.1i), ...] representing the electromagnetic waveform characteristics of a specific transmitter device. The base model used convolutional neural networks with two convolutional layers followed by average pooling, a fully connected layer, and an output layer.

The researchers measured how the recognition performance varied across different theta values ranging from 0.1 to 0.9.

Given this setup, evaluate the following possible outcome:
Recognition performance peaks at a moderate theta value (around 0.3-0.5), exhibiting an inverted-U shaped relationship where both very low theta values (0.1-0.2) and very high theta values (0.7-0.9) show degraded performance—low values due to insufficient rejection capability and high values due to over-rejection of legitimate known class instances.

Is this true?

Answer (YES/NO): NO